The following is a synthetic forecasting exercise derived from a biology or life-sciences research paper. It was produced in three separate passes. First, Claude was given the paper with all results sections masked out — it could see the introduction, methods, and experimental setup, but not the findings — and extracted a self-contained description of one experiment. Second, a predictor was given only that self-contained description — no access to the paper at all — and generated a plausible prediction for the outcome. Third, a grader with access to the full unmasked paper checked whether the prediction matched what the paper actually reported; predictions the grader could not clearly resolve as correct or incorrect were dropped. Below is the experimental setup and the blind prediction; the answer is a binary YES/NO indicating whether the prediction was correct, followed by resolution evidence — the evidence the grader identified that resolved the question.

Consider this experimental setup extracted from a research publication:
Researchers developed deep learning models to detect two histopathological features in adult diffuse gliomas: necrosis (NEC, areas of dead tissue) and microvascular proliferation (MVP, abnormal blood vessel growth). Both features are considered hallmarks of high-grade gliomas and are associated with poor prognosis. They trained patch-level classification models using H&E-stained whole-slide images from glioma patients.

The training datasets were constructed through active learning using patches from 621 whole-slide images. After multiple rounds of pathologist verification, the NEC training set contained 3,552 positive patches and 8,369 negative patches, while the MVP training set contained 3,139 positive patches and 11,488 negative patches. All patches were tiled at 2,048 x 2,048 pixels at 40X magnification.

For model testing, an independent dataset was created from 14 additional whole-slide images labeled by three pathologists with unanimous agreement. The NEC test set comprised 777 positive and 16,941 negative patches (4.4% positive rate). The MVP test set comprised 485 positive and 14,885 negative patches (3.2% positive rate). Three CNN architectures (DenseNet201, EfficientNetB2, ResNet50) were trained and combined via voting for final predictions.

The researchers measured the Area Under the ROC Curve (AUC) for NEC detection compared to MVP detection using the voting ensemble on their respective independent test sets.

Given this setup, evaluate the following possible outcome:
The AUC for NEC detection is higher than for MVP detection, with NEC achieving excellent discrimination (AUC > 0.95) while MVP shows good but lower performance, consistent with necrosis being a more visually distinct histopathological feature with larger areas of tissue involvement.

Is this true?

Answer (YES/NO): NO